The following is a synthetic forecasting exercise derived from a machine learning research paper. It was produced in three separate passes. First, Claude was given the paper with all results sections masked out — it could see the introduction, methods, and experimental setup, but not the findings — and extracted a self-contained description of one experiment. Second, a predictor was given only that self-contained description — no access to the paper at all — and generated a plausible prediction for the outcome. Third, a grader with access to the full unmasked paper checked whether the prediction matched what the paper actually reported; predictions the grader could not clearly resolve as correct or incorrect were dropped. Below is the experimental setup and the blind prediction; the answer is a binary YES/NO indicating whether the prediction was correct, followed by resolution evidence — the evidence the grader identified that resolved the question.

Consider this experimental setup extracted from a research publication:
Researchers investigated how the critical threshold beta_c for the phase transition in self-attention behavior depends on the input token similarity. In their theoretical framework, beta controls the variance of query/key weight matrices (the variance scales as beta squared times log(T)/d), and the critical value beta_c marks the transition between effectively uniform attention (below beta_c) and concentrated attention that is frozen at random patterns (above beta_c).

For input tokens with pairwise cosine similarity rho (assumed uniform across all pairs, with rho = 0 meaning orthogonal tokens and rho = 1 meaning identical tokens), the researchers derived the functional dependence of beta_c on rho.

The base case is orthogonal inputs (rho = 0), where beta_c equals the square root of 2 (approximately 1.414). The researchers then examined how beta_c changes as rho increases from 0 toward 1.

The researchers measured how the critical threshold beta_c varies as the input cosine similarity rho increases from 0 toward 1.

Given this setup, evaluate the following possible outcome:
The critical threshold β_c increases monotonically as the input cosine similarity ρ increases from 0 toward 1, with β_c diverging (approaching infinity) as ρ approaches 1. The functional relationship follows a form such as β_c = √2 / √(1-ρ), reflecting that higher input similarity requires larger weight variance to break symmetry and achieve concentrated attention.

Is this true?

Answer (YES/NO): YES